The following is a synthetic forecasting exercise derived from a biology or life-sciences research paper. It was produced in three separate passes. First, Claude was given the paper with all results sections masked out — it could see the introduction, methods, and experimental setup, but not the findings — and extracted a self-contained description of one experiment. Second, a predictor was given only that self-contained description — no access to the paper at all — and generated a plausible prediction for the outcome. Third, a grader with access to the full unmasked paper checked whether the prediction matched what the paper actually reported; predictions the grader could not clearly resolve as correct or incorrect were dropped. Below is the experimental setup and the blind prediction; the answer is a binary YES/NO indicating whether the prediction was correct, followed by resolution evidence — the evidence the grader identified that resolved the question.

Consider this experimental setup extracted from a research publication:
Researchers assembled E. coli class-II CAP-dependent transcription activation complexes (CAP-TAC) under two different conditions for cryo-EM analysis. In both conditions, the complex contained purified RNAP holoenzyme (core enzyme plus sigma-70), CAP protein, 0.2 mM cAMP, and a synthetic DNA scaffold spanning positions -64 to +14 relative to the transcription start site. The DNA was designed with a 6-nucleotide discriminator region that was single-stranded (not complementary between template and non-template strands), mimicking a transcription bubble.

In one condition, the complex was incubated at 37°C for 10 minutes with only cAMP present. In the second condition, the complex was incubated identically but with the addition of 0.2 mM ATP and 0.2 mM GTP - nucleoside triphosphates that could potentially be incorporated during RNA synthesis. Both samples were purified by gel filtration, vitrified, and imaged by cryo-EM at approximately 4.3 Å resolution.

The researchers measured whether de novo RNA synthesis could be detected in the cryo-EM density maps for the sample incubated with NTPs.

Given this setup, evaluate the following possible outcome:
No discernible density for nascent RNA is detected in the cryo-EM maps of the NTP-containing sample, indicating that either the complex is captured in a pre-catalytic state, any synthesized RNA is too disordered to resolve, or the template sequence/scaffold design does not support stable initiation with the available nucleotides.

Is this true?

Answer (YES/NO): NO